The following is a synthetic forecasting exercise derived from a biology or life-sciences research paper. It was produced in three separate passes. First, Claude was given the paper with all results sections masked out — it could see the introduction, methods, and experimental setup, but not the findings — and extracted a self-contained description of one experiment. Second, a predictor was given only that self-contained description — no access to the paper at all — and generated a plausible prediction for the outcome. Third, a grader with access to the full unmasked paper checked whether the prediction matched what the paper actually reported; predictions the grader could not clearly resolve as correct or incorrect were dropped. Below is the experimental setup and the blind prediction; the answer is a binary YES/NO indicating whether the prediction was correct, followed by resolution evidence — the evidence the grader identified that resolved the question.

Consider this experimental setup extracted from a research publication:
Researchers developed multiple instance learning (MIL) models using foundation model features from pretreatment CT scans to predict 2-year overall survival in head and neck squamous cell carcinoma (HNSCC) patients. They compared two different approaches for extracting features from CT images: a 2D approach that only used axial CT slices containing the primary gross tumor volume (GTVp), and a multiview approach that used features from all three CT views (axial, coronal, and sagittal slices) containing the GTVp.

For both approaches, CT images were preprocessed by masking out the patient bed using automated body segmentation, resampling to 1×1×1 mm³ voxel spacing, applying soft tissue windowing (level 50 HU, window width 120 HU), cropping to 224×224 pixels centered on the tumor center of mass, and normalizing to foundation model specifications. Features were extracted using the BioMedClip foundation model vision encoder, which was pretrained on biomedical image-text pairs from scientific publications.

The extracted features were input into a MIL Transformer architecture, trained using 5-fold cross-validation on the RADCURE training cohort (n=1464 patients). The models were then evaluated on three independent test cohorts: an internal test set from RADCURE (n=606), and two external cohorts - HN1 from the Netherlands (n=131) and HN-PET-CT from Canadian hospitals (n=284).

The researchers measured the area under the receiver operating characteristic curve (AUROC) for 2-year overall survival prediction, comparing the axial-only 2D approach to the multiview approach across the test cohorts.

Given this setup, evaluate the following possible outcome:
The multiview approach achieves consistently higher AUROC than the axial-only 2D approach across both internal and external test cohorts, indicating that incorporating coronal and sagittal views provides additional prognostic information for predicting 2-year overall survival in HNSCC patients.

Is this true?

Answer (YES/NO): NO